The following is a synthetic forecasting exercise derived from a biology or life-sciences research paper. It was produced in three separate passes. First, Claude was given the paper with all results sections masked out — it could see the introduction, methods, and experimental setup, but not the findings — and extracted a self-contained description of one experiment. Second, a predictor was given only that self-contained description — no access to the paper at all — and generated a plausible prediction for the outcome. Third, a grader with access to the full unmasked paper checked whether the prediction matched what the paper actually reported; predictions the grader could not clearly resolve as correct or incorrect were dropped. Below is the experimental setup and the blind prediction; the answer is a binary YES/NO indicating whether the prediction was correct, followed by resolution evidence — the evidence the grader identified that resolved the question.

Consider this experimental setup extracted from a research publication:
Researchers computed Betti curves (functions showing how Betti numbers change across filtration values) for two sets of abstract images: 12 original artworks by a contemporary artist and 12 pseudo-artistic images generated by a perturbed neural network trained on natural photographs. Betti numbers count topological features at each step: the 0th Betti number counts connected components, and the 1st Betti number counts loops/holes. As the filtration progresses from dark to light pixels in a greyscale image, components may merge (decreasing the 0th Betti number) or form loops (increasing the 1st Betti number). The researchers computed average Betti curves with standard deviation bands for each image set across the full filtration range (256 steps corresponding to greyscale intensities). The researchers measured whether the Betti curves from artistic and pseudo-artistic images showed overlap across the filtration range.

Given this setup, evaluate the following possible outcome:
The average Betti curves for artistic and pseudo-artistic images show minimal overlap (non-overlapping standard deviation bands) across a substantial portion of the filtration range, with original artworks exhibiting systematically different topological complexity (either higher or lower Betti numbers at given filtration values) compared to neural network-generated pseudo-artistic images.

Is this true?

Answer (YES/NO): YES